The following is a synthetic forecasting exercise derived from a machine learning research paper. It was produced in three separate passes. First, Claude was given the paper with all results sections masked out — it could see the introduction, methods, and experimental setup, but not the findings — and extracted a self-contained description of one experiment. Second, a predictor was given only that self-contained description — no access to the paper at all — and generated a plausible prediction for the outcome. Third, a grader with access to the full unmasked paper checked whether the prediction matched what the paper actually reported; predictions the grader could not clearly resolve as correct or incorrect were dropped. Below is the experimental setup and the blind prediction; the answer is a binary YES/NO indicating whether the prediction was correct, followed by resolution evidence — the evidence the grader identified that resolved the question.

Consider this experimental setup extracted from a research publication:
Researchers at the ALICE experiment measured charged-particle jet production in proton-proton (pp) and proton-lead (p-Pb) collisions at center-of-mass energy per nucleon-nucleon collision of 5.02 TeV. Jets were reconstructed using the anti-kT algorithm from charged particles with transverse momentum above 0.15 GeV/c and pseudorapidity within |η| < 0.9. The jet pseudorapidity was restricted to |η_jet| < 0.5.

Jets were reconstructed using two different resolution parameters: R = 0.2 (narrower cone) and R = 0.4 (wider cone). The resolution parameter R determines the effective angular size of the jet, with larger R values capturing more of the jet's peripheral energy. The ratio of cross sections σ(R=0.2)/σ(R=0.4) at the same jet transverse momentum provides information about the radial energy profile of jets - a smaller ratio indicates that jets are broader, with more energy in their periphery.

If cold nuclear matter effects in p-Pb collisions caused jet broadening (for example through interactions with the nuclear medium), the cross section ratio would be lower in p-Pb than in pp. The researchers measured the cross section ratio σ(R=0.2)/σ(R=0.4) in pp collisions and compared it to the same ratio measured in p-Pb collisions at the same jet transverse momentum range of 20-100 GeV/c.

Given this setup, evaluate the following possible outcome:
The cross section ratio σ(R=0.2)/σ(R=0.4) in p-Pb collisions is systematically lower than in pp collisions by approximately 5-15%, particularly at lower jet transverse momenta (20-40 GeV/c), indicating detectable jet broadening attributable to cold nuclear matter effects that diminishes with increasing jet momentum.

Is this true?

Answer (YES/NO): NO